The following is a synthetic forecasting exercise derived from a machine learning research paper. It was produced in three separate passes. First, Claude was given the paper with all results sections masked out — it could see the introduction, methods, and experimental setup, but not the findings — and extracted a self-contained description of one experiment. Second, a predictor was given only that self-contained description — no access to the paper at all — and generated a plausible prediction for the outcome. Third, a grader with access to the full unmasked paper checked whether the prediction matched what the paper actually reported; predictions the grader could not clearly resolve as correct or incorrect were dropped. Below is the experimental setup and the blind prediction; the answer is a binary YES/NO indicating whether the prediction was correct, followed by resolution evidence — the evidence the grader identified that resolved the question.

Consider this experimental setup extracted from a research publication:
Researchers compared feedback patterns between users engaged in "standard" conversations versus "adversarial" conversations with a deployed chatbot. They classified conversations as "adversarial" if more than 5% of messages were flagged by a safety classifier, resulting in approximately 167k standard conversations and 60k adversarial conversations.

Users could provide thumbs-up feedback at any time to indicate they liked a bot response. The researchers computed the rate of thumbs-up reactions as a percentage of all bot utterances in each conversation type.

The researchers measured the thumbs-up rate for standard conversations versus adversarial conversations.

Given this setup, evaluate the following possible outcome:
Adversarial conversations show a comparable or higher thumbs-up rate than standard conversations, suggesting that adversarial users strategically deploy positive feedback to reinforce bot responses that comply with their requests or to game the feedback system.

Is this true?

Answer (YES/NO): NO